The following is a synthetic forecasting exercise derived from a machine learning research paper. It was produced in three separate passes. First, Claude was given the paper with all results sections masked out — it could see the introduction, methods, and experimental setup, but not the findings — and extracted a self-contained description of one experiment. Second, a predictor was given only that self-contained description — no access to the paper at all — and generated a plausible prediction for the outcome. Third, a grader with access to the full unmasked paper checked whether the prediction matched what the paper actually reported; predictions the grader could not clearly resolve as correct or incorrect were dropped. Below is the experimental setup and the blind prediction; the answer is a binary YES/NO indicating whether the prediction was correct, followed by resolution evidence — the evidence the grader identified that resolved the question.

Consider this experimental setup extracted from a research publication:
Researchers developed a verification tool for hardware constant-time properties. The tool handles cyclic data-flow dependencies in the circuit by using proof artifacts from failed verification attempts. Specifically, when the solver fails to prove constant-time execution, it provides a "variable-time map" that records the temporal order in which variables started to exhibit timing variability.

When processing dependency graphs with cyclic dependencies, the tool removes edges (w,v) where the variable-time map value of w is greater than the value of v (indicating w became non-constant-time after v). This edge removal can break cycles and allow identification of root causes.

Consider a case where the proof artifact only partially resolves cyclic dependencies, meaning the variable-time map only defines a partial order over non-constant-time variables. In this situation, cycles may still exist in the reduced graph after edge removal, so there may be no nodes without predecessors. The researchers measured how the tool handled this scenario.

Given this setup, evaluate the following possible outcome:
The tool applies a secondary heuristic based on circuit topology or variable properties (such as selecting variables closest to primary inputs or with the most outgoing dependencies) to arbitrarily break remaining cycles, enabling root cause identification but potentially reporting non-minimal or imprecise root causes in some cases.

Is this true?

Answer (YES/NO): NO